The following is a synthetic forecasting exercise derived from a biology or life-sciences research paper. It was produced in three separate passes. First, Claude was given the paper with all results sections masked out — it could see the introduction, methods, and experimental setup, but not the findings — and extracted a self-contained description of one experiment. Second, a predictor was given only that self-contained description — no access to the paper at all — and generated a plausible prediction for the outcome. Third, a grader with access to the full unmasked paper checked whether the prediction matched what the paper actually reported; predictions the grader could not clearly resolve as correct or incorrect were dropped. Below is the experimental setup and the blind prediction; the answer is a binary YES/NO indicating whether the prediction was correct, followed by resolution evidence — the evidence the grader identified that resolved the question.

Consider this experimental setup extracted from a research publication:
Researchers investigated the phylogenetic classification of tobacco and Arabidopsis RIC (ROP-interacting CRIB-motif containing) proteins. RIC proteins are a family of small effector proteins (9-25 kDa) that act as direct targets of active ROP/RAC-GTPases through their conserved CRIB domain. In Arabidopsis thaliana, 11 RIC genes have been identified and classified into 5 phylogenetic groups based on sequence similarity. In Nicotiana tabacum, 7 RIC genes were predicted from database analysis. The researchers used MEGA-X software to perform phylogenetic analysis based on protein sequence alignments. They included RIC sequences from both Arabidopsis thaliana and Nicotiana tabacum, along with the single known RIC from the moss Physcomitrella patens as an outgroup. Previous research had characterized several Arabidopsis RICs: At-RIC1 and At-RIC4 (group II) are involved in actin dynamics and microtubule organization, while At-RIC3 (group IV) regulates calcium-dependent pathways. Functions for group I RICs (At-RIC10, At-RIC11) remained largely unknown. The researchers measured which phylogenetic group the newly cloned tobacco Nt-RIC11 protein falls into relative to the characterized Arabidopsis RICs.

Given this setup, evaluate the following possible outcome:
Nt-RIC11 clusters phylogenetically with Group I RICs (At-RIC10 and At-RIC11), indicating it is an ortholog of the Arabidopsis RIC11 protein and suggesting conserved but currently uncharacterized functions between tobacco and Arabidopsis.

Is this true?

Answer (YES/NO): YES